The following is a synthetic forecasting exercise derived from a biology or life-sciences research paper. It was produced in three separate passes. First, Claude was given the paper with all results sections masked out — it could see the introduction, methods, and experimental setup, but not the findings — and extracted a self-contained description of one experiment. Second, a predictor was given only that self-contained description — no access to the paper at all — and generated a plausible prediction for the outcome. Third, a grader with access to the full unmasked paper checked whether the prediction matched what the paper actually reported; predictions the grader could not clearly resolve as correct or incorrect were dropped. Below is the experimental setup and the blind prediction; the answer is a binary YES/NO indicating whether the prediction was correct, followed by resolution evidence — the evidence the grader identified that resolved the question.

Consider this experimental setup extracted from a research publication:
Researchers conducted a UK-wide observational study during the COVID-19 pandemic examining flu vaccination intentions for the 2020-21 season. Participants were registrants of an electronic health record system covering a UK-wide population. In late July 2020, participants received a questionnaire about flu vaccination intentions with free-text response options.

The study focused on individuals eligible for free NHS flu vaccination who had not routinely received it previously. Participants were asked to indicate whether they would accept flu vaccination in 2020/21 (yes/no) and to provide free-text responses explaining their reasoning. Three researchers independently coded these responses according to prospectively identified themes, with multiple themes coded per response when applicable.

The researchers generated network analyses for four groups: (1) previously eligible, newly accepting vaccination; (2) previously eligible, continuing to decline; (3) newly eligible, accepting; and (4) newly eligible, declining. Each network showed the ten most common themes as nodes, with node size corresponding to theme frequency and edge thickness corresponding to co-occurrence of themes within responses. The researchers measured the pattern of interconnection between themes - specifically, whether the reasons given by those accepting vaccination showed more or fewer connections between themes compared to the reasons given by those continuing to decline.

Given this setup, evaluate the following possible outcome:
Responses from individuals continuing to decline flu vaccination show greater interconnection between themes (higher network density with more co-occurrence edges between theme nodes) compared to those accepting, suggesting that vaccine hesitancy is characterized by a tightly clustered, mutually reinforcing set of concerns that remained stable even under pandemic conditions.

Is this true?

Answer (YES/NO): NO